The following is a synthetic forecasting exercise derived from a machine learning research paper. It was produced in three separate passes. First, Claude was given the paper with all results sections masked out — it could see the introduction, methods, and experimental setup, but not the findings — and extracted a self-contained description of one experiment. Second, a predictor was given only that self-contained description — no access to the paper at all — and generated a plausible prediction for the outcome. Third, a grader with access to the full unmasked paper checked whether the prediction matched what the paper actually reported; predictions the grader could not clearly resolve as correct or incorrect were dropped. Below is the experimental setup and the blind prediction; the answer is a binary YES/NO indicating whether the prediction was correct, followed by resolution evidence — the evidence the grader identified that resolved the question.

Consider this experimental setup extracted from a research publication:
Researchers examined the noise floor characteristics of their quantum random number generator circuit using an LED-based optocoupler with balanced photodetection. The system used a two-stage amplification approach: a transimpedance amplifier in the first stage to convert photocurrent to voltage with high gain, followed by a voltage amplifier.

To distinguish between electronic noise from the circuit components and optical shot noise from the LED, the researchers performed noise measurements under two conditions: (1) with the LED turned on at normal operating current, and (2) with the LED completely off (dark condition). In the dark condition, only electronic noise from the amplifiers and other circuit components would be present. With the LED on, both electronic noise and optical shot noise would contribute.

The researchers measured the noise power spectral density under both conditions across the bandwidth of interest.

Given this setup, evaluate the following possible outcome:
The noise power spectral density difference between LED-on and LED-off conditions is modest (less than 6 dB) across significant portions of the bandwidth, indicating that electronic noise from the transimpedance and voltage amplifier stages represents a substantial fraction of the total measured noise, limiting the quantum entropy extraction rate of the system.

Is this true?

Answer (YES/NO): NO